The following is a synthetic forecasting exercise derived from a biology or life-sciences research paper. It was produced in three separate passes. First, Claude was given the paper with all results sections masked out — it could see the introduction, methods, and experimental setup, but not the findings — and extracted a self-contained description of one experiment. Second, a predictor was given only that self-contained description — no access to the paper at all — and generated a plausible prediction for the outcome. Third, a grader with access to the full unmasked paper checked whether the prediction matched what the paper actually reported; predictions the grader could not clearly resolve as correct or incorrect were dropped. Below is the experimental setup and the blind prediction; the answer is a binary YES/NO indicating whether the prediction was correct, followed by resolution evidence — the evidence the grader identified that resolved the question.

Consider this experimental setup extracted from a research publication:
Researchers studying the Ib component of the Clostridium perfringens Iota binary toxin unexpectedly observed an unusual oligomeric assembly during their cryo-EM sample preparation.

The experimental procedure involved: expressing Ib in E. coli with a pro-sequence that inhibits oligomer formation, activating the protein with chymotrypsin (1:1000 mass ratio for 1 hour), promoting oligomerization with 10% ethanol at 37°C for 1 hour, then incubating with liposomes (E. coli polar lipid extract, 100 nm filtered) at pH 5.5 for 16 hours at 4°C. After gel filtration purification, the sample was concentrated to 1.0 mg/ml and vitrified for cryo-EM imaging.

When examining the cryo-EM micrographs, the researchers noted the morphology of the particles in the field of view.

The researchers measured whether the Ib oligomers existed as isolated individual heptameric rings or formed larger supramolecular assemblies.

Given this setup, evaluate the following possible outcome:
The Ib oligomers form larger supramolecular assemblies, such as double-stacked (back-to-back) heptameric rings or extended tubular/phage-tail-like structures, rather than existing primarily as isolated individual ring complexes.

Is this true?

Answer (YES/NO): NO